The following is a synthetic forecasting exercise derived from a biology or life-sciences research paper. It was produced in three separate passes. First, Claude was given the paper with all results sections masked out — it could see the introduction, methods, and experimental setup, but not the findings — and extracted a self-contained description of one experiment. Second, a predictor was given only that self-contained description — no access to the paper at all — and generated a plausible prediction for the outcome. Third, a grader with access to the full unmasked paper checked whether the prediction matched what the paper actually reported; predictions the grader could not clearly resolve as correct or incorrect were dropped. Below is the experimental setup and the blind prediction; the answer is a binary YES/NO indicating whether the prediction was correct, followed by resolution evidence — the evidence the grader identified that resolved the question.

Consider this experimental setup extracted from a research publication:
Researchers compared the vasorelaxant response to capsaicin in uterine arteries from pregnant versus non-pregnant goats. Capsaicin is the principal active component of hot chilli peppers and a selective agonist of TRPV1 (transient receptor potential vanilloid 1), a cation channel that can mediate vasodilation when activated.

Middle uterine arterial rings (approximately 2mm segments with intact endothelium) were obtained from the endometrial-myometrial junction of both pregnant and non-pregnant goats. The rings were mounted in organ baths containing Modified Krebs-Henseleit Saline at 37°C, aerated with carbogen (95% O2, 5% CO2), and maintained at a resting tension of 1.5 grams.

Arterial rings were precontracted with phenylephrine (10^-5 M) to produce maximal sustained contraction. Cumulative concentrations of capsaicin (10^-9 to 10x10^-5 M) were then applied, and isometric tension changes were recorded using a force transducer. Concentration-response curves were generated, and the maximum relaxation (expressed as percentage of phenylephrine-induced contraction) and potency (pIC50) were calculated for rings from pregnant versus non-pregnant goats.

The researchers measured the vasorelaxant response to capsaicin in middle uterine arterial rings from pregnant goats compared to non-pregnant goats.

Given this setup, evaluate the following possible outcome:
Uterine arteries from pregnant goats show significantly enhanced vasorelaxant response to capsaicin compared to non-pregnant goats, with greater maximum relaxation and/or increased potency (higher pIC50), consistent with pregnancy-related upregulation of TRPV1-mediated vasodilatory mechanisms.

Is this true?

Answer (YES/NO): NO